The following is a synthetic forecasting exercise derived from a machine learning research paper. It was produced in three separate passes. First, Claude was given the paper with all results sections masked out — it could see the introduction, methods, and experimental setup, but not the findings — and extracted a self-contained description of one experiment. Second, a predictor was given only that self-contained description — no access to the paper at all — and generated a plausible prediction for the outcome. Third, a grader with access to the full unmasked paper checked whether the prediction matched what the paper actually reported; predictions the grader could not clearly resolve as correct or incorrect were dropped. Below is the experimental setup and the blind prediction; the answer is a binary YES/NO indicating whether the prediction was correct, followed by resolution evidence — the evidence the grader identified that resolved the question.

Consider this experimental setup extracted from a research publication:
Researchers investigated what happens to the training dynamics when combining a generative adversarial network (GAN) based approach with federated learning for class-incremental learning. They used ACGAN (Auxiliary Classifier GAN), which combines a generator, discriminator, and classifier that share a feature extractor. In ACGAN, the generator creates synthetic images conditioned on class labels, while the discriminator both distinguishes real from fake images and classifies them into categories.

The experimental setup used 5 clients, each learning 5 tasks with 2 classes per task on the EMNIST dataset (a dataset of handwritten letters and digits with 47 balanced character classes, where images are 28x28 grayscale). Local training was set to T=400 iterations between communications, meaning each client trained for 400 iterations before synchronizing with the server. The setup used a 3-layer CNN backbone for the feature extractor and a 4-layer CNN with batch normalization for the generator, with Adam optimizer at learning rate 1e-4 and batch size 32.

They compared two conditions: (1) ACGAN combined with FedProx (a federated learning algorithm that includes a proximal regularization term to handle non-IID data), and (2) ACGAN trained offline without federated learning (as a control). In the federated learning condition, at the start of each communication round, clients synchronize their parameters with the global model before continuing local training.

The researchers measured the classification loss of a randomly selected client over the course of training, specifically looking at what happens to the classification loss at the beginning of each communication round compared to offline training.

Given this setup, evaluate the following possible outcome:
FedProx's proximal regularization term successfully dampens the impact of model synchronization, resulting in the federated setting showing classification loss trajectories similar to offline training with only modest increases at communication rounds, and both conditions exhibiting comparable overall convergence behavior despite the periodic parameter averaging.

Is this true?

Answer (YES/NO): NO